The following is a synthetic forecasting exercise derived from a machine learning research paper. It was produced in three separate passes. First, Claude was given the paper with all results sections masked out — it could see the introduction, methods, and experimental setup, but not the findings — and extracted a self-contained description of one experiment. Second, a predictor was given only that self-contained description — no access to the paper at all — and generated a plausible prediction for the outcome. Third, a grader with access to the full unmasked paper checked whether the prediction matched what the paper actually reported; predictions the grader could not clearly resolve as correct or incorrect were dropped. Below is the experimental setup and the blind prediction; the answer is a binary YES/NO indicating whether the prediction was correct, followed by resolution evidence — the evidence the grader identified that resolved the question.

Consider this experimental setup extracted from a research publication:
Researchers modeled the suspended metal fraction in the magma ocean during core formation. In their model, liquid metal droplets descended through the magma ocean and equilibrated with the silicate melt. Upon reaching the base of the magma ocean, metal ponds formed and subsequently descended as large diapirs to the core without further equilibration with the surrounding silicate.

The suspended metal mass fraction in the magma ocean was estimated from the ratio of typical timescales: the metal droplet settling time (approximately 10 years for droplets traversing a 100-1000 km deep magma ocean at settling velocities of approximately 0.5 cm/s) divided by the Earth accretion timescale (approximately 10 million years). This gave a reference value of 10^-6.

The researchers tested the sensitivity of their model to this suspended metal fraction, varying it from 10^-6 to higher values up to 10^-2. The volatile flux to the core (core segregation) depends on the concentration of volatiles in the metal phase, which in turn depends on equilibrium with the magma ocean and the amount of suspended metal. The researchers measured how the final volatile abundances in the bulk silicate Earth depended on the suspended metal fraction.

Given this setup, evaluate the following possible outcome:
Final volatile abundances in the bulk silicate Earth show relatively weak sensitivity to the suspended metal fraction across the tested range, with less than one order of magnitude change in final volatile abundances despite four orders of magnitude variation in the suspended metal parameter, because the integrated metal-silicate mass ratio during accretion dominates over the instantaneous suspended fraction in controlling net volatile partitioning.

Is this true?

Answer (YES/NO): YES